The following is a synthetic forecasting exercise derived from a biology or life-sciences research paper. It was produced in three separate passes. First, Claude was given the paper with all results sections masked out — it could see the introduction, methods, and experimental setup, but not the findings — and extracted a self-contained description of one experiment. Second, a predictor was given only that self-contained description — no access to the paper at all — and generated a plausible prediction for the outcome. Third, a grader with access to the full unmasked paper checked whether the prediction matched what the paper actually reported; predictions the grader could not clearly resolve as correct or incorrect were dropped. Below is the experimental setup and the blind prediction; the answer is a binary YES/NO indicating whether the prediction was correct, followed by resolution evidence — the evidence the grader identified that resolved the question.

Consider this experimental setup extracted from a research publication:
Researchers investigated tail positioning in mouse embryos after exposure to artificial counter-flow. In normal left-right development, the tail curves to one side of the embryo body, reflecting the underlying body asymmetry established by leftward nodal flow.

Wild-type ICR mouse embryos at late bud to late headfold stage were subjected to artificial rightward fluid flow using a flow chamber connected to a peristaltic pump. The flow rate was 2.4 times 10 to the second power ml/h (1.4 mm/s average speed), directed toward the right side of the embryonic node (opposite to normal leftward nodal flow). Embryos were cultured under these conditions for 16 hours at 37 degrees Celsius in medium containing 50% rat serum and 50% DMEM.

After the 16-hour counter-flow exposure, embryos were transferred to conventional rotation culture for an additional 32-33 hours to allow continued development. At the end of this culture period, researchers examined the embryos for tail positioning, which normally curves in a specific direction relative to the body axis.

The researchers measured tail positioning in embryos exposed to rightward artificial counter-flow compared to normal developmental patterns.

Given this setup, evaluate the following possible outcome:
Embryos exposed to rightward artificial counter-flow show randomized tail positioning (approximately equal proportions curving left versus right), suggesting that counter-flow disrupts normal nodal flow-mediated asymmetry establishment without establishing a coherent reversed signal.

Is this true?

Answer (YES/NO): NO